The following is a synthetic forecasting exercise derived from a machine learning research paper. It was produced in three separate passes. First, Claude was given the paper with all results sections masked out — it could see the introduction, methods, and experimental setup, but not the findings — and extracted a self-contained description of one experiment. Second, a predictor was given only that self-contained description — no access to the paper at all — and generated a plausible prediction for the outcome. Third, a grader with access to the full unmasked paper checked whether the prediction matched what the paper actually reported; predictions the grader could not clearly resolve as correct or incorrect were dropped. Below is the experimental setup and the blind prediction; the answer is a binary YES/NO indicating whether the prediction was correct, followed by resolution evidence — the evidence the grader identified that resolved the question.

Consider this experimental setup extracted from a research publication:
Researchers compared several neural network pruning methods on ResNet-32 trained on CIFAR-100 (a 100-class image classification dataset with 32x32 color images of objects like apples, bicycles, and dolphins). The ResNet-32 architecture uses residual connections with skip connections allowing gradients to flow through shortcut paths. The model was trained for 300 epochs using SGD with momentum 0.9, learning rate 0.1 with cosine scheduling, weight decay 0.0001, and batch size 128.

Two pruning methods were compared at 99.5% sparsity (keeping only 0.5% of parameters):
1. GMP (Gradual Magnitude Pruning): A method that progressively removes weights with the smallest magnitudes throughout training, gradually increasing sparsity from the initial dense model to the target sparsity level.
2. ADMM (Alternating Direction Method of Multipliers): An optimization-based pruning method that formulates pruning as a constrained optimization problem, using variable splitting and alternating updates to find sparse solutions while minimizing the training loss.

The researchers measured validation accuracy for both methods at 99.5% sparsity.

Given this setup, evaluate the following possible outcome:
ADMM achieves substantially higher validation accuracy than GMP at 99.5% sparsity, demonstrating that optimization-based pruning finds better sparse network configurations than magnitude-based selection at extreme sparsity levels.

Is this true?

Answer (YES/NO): NO